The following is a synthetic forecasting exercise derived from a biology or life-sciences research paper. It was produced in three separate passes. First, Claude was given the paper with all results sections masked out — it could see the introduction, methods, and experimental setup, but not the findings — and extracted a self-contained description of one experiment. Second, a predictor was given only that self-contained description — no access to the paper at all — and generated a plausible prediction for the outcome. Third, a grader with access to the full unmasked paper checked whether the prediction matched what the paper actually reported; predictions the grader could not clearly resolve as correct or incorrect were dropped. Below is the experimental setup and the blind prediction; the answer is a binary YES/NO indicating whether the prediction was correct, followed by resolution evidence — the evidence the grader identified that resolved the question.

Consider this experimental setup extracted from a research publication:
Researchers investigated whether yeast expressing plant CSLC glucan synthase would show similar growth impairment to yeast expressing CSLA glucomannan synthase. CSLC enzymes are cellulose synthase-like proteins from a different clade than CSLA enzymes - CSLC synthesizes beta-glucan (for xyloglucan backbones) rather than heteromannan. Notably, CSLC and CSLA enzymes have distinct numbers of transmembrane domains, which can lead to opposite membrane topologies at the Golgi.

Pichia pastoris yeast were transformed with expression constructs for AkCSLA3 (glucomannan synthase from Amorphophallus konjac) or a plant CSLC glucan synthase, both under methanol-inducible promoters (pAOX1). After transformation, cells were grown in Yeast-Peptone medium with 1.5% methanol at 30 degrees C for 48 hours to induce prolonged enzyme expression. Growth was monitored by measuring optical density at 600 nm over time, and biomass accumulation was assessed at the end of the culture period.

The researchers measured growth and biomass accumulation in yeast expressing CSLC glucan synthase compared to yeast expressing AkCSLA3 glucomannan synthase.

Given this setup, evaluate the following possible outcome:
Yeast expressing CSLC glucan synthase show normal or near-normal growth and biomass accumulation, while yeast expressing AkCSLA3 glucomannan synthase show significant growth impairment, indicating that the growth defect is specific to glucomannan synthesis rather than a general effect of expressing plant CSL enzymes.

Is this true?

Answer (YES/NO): YES